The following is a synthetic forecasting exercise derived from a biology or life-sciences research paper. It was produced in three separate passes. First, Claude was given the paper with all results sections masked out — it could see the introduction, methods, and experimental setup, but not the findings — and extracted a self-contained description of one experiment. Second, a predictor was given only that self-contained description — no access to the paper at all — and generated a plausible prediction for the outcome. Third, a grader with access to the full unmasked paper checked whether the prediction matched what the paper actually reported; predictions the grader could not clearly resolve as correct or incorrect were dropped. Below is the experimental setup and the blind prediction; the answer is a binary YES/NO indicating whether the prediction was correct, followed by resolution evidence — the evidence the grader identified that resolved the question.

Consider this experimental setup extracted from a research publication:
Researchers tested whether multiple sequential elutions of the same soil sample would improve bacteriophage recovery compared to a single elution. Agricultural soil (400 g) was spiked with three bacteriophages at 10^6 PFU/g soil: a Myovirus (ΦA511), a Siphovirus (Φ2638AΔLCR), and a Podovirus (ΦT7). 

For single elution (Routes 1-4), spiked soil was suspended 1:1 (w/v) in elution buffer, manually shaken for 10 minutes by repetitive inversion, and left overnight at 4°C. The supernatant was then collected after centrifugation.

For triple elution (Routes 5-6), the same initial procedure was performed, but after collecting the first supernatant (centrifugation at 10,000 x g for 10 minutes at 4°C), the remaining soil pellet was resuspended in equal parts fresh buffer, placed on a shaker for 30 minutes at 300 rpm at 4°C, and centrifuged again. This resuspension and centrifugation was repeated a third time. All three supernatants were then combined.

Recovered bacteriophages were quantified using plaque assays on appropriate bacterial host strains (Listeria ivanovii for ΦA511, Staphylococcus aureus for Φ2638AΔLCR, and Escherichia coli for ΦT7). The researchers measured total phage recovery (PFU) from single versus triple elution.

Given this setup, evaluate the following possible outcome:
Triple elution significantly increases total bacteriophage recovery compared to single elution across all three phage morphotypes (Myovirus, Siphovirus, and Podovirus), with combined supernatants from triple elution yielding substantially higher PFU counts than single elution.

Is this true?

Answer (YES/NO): YES